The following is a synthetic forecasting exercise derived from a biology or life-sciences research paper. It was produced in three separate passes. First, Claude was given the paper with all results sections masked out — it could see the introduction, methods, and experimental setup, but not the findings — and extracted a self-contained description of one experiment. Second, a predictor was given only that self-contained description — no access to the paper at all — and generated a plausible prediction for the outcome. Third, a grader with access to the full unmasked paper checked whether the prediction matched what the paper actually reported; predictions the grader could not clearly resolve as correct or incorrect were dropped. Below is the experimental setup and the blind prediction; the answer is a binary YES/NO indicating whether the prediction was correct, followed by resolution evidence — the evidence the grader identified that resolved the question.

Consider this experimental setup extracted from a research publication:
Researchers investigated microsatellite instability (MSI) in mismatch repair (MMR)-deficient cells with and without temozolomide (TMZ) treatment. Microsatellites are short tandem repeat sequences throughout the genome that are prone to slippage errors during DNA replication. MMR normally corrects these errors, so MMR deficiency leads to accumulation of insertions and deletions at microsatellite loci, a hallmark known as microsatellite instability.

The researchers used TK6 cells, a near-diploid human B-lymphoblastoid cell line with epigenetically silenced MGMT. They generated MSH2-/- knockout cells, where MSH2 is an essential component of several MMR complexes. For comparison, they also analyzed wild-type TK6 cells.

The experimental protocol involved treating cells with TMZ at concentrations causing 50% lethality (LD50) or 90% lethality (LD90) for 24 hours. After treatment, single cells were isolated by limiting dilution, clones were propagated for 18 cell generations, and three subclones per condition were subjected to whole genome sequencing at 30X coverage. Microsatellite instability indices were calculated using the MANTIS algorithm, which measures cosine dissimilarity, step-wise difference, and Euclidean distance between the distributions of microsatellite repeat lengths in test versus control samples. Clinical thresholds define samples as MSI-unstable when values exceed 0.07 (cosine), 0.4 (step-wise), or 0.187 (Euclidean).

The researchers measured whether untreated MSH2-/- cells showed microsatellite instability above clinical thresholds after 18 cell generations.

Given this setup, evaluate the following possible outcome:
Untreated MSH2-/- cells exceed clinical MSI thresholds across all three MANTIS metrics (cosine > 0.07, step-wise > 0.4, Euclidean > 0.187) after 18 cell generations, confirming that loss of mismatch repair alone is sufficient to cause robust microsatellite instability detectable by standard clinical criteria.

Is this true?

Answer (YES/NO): NO